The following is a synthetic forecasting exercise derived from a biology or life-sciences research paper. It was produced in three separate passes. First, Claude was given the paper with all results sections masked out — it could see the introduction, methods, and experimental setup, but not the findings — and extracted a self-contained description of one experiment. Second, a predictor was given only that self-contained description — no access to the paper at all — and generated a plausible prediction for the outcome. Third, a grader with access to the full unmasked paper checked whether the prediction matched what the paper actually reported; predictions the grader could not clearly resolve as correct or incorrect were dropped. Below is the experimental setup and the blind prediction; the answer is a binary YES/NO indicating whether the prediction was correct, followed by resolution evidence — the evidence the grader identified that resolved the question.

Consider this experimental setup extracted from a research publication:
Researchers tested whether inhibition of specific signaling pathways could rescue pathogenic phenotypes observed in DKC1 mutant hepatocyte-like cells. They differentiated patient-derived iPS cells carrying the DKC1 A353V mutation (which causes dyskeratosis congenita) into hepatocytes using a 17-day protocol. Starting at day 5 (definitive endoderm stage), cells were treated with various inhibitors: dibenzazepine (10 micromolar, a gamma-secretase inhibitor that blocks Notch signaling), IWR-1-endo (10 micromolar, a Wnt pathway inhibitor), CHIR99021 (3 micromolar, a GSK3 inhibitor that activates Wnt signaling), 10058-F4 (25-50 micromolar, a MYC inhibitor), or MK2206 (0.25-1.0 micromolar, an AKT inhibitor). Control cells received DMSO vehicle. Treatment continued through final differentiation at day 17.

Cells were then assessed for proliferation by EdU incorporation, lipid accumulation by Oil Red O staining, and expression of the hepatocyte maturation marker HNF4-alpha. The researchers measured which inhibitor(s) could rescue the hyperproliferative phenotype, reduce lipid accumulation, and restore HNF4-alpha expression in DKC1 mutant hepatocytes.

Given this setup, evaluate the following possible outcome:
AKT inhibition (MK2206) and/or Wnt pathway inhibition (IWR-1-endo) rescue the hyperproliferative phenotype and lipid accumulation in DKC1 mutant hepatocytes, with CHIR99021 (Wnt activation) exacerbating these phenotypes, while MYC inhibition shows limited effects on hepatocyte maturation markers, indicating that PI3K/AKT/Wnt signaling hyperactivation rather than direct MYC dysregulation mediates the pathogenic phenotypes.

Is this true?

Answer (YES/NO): NO